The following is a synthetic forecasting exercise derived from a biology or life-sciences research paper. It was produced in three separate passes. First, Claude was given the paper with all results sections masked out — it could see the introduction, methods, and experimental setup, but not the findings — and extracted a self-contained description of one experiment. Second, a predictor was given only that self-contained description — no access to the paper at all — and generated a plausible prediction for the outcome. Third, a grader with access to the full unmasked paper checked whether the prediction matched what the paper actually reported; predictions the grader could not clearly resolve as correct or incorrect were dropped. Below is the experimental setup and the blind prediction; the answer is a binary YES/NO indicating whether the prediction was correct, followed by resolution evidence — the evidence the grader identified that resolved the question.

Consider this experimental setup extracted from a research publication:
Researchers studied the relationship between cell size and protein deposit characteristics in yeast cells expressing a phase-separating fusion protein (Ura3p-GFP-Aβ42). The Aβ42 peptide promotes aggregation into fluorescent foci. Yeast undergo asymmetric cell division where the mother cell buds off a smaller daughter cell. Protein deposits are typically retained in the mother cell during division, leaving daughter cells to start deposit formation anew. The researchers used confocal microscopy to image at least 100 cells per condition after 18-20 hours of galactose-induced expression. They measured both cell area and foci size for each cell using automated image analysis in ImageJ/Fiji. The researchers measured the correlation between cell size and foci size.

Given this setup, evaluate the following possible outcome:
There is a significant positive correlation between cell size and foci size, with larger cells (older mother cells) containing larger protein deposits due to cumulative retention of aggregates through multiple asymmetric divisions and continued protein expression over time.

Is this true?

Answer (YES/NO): YES